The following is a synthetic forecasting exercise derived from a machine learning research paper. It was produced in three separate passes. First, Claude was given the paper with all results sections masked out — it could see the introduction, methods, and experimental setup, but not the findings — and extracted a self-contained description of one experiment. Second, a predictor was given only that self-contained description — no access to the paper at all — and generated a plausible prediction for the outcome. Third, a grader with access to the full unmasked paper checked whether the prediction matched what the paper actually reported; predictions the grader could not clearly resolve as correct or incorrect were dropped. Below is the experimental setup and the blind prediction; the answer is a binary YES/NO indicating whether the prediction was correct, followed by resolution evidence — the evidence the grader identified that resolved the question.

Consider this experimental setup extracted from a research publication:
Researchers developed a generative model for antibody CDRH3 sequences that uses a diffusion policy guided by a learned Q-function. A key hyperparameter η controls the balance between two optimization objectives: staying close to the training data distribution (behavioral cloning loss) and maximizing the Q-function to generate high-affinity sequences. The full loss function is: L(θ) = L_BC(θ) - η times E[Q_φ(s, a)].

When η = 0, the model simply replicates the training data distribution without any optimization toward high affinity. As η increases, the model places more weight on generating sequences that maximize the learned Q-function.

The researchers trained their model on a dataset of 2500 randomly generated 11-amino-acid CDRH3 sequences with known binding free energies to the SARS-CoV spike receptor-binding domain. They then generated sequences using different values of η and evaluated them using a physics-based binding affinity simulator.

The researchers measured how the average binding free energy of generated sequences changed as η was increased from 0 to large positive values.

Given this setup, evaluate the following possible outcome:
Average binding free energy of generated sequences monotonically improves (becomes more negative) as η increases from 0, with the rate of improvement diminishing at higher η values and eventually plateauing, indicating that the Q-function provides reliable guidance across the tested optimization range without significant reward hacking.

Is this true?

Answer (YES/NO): NO